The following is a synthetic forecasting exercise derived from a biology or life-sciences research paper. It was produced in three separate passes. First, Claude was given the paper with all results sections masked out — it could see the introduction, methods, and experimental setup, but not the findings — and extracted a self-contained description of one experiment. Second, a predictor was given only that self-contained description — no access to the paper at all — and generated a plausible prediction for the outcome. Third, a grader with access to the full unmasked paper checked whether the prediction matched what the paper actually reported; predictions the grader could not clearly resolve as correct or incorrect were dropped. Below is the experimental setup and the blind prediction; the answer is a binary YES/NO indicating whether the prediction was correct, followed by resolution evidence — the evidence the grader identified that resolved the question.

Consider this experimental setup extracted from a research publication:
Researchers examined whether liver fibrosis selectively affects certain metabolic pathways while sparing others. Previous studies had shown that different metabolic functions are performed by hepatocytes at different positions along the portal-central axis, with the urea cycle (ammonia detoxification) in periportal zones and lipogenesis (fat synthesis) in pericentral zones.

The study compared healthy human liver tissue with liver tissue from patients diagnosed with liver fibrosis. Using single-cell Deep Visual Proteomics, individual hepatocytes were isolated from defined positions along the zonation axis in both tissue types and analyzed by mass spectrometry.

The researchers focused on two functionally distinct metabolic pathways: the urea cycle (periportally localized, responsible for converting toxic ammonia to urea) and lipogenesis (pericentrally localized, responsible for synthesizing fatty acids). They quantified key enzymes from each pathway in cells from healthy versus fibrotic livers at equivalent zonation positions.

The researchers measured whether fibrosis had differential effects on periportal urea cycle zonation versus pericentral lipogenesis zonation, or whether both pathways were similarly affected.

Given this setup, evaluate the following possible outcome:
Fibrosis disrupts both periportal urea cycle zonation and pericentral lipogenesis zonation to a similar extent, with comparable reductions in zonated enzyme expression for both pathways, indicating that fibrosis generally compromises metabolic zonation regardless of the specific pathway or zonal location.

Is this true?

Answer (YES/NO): NO